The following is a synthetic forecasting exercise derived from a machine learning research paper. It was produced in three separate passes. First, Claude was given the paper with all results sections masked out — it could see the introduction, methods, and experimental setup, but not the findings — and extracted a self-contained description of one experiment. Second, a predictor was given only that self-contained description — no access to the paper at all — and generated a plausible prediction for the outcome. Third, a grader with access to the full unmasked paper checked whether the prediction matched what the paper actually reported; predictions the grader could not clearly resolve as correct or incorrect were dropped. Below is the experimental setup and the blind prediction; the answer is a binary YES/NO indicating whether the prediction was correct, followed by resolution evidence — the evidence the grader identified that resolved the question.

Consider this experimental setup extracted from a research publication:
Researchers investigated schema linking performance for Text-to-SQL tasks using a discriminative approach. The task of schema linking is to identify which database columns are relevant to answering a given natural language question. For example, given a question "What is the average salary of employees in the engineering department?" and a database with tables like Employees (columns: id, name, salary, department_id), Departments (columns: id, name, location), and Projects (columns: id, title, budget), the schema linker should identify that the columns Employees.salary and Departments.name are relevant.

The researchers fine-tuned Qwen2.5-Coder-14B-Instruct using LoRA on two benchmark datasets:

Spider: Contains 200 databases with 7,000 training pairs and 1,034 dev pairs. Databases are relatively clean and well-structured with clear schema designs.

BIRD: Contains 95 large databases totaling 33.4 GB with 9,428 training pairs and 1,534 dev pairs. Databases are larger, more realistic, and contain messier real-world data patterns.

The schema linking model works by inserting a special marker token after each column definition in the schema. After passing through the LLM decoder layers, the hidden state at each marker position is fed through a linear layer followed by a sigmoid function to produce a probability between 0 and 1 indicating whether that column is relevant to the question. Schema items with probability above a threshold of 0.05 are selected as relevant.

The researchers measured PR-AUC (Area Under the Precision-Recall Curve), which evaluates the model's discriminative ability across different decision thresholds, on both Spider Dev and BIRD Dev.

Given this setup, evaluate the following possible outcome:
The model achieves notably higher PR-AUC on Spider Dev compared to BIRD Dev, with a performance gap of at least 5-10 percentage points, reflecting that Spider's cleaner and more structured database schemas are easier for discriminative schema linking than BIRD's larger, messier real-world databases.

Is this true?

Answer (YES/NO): NO